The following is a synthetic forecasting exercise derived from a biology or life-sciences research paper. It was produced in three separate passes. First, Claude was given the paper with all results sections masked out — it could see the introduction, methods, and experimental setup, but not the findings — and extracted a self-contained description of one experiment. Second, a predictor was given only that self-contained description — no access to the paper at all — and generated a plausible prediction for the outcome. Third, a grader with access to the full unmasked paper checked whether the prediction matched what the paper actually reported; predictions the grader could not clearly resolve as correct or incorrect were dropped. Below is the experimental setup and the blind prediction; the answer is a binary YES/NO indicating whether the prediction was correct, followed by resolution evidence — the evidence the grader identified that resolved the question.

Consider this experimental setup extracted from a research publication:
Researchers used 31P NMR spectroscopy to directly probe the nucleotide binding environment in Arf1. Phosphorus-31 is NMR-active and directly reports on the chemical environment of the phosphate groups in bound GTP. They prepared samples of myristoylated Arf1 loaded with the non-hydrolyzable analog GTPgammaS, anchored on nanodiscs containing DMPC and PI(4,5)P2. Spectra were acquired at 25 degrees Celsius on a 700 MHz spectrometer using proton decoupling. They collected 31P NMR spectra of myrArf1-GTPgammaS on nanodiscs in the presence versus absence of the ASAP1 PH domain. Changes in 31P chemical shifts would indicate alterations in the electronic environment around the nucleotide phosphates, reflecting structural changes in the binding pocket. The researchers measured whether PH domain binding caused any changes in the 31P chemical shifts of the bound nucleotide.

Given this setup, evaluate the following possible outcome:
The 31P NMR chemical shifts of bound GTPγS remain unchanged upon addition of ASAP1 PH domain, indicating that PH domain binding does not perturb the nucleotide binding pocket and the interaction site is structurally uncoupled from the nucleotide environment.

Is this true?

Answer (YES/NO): NO